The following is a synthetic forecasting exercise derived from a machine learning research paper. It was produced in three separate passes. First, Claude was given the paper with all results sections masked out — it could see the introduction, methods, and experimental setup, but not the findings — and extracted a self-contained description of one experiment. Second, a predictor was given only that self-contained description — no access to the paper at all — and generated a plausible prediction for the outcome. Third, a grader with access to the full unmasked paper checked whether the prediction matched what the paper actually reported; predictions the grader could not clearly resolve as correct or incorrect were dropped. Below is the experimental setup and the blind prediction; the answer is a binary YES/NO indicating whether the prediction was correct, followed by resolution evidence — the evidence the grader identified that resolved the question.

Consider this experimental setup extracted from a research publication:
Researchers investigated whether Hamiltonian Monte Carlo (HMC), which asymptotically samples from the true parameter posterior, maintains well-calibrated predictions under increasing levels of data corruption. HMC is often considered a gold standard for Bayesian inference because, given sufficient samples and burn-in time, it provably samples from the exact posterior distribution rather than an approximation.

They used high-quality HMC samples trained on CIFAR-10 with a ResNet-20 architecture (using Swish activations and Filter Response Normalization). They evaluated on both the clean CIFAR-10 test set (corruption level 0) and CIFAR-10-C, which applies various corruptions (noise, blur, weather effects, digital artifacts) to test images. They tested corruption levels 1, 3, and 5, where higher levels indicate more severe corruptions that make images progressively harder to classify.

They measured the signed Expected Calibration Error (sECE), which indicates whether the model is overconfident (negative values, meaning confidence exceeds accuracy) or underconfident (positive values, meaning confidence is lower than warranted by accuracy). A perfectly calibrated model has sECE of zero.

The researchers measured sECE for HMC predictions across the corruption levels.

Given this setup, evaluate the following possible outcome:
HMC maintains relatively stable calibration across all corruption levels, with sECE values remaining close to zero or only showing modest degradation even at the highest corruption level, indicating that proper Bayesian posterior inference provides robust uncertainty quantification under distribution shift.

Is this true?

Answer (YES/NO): NO